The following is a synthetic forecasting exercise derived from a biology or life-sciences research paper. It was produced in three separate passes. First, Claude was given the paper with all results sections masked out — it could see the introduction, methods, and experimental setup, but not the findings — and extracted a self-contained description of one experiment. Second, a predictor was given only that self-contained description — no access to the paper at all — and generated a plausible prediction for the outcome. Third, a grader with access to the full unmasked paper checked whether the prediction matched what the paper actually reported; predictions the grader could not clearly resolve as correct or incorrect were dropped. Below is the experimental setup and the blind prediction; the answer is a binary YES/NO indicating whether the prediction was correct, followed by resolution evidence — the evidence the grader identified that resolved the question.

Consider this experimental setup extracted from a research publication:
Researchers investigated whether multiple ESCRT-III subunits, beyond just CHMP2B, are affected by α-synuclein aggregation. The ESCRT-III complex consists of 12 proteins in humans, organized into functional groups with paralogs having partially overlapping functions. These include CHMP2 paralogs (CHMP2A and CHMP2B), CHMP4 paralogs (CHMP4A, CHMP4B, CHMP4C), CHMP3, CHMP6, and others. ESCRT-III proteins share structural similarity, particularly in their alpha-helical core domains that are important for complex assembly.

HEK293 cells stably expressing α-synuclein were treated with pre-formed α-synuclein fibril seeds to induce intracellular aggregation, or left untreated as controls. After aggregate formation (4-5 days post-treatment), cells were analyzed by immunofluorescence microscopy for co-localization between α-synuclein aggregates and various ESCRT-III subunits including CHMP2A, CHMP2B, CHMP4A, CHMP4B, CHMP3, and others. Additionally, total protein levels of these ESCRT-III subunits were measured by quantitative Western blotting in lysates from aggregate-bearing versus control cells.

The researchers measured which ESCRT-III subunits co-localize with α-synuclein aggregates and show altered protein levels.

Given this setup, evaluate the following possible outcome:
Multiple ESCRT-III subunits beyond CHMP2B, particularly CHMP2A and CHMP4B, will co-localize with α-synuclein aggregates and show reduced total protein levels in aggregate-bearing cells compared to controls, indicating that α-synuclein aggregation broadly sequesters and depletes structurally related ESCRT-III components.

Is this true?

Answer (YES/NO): NO